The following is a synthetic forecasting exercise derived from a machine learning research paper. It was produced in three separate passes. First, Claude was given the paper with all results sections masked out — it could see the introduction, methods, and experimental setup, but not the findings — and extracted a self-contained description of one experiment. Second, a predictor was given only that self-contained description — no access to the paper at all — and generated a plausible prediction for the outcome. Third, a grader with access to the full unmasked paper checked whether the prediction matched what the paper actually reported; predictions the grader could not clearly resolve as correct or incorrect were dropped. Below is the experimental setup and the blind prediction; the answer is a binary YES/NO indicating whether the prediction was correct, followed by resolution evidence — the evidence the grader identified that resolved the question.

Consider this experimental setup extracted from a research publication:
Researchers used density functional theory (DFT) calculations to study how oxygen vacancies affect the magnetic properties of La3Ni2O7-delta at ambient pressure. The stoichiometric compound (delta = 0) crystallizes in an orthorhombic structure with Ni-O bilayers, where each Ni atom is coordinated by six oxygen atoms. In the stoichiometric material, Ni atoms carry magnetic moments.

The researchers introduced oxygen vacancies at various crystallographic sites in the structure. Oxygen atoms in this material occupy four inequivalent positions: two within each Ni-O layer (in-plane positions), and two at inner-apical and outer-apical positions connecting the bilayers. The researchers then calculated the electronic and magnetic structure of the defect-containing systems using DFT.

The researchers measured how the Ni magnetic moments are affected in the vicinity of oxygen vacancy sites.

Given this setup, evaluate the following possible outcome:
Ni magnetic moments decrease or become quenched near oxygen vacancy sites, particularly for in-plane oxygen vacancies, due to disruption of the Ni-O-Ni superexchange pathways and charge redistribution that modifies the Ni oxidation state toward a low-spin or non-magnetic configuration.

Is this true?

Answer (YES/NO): NO